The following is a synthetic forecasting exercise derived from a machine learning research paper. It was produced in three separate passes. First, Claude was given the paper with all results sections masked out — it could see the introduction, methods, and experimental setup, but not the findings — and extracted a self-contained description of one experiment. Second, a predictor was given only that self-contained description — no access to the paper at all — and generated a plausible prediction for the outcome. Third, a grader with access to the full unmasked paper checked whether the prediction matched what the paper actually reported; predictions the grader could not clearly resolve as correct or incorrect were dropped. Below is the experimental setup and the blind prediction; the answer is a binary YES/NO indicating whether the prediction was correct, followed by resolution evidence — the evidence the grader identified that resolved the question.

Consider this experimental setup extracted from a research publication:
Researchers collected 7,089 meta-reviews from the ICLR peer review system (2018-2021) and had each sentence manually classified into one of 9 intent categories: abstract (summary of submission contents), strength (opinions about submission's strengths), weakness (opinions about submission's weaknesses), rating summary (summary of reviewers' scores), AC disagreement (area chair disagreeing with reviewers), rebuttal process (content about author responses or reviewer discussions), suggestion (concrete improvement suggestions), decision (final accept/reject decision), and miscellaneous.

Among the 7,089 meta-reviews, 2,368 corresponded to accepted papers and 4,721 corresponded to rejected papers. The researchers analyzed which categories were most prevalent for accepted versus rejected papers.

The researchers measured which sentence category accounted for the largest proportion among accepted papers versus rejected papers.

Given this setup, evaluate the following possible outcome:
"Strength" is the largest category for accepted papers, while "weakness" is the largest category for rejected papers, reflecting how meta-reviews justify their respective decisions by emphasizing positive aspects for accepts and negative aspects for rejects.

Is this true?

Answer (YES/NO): NO